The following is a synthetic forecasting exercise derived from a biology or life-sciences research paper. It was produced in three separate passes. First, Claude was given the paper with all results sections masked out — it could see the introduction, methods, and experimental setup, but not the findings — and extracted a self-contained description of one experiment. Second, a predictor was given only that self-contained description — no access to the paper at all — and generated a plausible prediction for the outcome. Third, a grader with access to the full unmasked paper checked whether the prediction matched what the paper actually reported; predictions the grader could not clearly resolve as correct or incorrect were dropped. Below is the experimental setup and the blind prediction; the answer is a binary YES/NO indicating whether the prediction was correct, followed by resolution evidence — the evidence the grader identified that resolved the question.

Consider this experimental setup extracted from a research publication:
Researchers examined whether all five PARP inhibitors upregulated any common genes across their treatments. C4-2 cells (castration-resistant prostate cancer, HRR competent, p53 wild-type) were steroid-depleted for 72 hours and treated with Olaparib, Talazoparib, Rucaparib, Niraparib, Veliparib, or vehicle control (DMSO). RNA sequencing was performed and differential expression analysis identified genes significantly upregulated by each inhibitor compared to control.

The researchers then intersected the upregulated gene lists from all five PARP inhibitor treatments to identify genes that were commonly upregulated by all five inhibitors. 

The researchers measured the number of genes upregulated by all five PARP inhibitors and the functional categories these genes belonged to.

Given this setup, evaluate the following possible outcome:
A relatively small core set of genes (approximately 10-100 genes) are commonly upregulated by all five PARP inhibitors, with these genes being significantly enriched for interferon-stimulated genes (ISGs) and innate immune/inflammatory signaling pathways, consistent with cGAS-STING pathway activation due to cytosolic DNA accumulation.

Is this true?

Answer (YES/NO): NO